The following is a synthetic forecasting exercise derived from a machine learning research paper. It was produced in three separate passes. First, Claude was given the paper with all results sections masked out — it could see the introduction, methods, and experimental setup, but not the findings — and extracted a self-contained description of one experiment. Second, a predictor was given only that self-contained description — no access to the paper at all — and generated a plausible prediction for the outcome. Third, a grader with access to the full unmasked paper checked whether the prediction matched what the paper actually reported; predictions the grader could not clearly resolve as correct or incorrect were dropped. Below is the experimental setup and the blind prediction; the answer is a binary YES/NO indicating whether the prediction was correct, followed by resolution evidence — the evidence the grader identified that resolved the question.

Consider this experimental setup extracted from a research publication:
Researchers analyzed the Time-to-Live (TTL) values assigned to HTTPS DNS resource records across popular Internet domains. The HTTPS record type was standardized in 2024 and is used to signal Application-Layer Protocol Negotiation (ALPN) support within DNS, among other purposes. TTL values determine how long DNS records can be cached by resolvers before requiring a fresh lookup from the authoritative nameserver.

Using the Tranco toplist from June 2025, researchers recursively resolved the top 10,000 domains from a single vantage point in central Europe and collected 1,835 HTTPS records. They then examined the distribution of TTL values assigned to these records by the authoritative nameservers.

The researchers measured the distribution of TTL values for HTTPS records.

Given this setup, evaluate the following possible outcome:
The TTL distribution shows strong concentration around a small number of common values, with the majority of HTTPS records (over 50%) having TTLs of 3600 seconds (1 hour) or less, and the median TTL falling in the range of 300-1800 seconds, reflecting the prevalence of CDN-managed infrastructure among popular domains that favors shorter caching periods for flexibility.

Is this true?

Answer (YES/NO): NO